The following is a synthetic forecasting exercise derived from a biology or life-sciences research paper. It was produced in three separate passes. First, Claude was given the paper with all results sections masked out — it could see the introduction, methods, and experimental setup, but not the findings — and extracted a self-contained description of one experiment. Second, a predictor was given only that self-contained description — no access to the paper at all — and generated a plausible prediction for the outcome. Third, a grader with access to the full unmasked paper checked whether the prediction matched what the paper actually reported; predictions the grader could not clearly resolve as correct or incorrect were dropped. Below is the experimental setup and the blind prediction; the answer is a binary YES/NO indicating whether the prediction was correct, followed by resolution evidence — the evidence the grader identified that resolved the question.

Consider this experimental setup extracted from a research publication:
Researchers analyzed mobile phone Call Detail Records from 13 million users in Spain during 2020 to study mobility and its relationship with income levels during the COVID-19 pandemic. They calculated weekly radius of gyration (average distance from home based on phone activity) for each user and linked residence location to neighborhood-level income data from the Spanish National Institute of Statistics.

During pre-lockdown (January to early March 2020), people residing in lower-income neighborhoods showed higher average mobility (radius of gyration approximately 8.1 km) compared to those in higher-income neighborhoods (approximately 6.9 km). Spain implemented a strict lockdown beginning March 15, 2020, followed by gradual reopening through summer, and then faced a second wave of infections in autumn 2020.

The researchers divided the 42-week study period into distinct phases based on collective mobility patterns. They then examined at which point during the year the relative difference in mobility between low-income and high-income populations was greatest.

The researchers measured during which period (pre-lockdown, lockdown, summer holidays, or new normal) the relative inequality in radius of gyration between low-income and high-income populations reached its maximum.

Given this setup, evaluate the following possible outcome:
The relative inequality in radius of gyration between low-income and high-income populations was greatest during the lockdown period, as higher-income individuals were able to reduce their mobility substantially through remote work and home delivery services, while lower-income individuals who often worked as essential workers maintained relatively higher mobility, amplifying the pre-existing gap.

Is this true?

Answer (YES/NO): YES